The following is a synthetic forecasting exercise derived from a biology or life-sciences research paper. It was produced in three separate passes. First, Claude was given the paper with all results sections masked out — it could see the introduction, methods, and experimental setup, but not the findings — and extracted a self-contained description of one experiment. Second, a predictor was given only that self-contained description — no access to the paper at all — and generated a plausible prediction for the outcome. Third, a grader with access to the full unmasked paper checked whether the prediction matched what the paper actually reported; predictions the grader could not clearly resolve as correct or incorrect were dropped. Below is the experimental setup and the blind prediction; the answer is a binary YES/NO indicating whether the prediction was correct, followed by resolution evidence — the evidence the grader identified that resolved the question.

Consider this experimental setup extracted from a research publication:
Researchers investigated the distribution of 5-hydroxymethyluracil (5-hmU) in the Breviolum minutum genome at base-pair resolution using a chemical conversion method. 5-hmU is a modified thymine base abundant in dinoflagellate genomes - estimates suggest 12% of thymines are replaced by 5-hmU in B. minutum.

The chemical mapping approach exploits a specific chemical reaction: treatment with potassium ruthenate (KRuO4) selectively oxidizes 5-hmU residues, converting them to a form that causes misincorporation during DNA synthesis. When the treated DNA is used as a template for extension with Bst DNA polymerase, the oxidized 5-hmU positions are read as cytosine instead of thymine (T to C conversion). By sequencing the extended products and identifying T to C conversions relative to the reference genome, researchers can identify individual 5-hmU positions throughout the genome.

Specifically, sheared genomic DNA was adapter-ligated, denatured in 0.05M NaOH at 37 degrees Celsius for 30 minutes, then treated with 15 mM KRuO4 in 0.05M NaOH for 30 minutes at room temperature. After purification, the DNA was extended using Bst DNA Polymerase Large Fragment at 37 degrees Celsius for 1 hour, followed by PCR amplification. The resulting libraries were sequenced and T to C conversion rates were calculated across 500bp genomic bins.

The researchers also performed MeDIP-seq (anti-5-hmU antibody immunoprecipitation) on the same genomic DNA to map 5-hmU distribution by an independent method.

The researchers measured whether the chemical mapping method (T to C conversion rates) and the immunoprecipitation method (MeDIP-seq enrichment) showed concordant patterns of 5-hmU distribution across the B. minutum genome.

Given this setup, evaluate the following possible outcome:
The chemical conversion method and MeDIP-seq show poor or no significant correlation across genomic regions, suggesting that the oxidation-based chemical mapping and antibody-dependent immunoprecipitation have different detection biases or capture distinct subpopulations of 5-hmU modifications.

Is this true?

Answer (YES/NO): NO